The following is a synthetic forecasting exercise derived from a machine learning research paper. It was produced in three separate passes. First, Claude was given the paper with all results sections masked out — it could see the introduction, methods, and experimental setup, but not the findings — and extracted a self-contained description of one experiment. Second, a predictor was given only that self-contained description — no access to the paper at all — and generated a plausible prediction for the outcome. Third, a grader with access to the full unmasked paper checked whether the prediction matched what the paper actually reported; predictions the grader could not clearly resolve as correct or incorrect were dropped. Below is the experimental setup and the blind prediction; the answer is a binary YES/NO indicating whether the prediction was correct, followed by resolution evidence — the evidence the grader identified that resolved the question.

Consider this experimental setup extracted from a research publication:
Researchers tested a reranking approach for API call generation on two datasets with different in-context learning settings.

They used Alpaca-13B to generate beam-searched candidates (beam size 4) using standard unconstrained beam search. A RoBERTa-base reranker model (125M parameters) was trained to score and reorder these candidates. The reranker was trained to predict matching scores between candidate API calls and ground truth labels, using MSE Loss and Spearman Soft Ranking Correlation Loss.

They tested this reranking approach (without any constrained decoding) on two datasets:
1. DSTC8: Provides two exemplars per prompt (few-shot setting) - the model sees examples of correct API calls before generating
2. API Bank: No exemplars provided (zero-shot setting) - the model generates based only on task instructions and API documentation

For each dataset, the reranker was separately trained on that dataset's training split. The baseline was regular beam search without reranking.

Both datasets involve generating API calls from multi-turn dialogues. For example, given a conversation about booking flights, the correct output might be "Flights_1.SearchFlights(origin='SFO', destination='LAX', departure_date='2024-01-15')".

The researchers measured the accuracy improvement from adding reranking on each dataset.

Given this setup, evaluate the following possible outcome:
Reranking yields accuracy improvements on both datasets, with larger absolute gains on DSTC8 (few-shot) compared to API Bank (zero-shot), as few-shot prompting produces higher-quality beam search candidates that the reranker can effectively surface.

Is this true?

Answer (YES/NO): NO